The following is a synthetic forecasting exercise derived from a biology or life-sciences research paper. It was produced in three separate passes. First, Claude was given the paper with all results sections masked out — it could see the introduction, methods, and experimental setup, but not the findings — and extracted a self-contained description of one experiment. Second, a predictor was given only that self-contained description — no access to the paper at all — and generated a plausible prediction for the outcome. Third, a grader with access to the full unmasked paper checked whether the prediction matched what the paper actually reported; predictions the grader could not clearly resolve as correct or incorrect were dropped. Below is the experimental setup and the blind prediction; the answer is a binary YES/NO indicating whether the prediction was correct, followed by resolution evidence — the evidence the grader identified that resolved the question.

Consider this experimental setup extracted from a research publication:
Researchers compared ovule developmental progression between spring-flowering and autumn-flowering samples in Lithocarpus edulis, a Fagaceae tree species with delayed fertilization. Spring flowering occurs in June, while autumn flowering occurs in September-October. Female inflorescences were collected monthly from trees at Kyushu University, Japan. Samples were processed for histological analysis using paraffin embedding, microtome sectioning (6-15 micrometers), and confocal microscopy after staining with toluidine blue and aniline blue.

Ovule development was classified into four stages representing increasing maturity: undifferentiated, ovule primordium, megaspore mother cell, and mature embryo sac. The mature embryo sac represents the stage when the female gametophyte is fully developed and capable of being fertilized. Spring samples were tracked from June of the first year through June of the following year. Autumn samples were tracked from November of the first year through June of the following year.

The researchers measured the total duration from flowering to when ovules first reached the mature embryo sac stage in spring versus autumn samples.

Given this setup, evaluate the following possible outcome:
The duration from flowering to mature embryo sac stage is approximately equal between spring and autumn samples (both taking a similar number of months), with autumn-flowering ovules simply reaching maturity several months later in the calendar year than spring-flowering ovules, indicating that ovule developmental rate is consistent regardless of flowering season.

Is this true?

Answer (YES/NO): NO